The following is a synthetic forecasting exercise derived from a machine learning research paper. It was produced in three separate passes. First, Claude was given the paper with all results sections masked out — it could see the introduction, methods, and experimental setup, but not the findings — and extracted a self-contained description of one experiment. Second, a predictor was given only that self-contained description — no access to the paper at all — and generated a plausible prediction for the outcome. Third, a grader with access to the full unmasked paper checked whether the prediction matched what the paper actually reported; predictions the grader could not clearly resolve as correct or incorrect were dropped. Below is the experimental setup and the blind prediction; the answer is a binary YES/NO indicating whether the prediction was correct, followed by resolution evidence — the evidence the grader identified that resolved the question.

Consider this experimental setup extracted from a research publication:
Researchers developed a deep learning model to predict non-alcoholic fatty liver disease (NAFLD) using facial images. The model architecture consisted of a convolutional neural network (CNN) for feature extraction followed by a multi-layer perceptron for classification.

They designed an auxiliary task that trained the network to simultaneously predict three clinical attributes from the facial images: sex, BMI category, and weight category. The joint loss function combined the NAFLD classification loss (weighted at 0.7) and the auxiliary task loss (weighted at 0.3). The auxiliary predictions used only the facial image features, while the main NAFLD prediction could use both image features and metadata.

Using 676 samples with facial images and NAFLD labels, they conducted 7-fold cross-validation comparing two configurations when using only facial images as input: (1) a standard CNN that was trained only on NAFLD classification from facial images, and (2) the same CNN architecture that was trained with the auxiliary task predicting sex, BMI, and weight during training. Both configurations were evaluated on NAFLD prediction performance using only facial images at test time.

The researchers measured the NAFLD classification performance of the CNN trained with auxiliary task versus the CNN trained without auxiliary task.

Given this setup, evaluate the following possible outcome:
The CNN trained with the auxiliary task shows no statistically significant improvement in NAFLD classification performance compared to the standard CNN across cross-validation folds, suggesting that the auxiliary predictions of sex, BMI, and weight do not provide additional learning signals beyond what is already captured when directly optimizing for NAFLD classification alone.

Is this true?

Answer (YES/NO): NO